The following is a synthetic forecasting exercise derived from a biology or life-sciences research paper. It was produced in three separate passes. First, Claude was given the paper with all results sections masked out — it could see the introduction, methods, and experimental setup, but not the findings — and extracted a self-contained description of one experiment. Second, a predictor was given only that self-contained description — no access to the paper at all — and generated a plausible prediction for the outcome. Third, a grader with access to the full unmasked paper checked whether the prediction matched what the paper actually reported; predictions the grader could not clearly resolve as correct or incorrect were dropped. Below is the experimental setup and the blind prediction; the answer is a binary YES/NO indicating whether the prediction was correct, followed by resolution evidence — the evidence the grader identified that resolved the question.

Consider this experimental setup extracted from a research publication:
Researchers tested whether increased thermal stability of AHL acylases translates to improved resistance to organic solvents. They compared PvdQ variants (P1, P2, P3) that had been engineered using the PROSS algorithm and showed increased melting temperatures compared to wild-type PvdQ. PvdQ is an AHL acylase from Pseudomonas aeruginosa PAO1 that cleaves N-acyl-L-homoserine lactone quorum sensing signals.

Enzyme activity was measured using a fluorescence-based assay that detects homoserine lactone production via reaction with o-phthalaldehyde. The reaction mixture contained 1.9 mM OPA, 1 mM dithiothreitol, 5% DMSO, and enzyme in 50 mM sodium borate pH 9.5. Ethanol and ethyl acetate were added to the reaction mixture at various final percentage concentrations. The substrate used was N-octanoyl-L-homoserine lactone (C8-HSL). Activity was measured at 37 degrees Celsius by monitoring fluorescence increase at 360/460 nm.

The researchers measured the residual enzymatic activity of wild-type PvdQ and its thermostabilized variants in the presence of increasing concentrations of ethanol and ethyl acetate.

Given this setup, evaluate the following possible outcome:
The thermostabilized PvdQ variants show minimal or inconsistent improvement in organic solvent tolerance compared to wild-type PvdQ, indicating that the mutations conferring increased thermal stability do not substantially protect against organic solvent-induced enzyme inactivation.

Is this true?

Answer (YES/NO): NO